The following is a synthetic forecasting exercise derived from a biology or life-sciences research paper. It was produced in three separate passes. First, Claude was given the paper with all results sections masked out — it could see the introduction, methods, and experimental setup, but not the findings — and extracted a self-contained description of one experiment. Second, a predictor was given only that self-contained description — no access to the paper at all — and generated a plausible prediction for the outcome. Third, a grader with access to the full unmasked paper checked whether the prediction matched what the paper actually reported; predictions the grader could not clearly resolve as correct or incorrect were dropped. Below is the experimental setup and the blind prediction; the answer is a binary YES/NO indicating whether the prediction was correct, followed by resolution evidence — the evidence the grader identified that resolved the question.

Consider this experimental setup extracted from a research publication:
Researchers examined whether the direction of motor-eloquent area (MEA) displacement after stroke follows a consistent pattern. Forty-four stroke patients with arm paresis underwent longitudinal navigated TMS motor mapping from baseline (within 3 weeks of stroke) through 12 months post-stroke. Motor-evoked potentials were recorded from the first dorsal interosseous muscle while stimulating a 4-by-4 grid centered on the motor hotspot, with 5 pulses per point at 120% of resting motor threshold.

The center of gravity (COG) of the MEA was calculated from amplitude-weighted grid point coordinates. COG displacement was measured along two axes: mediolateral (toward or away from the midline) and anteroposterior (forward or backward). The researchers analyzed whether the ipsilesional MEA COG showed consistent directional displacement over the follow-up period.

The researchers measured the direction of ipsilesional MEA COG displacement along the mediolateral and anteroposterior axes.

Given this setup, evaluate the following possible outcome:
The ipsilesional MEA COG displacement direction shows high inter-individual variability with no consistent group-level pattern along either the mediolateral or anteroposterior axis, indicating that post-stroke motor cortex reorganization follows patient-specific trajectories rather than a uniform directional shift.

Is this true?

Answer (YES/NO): YES